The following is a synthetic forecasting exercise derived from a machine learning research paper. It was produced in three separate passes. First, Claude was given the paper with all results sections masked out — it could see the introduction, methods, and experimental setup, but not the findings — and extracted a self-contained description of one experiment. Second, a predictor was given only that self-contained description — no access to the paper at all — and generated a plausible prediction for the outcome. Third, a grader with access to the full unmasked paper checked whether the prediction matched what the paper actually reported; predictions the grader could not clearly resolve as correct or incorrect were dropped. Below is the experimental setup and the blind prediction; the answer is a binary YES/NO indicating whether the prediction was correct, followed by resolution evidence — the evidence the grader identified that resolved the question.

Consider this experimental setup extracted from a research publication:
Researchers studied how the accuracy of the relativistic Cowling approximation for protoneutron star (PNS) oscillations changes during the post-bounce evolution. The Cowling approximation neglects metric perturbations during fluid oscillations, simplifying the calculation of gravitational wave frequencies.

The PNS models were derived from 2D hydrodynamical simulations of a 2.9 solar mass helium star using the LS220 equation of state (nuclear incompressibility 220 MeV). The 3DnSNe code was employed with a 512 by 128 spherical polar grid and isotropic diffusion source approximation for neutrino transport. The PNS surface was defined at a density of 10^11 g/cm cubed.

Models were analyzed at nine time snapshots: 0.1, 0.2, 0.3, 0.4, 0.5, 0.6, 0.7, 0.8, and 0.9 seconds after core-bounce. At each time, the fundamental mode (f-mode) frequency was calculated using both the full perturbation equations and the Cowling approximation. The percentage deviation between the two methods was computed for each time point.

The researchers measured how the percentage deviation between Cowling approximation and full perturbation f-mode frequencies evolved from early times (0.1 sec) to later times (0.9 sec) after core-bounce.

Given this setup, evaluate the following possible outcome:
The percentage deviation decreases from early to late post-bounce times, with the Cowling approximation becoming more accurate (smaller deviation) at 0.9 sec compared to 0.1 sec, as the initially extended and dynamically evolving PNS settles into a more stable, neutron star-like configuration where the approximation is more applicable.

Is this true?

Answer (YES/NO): NO